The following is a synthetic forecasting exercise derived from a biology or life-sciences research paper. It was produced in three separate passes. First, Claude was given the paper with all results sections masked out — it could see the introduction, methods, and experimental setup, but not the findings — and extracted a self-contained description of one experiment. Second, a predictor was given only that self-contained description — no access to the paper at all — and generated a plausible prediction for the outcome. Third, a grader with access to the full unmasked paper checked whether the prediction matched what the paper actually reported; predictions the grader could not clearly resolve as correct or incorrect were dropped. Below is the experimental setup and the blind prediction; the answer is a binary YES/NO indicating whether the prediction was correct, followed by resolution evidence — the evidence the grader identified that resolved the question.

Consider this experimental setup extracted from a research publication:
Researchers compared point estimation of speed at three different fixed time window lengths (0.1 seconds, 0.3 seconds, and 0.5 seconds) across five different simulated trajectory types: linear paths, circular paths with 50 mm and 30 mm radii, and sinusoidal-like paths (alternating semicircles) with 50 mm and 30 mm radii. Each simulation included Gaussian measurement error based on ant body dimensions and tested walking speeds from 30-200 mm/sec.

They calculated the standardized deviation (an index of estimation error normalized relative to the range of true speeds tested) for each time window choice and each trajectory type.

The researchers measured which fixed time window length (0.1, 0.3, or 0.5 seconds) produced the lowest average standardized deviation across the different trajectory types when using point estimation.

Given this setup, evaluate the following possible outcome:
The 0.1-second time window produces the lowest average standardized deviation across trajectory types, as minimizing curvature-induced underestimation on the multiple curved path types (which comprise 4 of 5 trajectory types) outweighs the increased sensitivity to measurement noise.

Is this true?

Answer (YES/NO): NO